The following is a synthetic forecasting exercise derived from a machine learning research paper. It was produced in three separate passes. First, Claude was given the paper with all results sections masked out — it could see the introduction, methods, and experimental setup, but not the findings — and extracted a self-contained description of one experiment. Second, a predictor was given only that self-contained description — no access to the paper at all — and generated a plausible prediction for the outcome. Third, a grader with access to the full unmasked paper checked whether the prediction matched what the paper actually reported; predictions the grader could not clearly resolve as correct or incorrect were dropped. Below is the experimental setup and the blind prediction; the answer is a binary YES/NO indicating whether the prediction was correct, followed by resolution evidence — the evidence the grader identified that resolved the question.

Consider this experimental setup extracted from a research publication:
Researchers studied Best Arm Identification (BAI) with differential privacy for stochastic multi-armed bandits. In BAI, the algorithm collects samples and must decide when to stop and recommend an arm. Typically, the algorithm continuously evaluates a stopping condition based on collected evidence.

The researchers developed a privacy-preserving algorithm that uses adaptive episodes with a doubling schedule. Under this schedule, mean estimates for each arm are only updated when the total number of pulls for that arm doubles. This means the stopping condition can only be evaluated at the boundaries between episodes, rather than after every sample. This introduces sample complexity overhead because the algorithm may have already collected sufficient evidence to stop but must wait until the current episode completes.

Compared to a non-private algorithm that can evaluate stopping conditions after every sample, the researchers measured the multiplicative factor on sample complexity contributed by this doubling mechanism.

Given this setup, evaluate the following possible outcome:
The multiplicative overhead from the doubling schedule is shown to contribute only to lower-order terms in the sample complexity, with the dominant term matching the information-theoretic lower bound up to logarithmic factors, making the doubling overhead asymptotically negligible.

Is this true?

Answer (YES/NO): NO